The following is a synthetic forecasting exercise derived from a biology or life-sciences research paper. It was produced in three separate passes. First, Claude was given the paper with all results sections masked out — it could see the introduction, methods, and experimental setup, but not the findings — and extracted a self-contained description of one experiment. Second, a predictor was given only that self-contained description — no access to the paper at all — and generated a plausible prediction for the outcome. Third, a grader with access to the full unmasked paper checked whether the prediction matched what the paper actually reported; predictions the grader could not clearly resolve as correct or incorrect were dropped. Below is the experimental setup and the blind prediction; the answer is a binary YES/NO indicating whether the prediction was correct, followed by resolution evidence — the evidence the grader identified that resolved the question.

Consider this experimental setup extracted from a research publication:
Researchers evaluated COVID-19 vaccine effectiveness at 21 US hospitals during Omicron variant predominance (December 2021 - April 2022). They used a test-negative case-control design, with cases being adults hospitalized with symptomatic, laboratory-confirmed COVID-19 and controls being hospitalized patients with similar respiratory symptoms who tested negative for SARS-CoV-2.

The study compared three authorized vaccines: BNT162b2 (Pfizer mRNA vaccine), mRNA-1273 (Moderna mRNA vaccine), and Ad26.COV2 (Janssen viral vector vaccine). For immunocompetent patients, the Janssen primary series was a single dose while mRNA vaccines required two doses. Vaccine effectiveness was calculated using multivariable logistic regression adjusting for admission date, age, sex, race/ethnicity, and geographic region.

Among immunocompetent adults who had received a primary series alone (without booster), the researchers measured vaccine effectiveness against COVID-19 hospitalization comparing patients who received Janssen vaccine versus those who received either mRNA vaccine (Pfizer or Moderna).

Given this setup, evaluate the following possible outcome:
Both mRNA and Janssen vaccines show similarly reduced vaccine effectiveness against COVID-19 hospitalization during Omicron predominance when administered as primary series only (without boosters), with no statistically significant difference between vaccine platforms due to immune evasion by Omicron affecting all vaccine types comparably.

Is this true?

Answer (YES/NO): NO